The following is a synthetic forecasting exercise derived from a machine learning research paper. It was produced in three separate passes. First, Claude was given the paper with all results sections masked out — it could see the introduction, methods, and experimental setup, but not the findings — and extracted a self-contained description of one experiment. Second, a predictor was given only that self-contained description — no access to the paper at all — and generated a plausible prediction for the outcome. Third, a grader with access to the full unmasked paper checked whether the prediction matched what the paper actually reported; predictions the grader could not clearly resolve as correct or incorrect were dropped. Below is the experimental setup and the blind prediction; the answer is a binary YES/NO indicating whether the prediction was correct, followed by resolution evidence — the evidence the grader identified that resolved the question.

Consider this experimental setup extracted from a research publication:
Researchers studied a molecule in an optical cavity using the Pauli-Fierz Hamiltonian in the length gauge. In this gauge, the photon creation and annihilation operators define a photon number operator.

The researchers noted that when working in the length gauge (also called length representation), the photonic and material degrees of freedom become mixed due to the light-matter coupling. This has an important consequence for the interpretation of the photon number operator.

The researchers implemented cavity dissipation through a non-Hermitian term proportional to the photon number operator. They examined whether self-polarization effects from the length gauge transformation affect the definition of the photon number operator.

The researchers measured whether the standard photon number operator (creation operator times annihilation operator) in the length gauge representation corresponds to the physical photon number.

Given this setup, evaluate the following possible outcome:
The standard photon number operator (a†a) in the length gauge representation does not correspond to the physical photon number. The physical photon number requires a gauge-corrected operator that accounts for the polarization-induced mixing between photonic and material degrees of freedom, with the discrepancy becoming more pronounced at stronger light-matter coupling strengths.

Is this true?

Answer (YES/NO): NO